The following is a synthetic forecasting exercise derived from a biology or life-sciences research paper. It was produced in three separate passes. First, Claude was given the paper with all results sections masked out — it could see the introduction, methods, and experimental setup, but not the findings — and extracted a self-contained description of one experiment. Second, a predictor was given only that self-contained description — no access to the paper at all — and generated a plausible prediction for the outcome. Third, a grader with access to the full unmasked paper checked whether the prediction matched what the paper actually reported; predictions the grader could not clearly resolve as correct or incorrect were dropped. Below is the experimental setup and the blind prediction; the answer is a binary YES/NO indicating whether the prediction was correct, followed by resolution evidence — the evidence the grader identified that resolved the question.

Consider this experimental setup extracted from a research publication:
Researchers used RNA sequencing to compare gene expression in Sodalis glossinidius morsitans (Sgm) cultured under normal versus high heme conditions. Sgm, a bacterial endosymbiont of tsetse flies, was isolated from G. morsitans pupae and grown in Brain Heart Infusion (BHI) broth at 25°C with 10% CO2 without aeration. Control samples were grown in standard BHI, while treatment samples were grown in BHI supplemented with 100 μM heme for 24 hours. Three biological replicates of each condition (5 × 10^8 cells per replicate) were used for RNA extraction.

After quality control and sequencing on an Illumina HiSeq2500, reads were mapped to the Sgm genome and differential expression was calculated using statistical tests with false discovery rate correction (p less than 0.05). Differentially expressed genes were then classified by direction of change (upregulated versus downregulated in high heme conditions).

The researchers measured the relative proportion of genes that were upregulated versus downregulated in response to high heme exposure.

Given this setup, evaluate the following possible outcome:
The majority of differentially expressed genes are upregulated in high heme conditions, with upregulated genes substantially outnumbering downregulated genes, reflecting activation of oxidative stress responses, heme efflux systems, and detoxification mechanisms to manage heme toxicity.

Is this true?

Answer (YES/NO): NO